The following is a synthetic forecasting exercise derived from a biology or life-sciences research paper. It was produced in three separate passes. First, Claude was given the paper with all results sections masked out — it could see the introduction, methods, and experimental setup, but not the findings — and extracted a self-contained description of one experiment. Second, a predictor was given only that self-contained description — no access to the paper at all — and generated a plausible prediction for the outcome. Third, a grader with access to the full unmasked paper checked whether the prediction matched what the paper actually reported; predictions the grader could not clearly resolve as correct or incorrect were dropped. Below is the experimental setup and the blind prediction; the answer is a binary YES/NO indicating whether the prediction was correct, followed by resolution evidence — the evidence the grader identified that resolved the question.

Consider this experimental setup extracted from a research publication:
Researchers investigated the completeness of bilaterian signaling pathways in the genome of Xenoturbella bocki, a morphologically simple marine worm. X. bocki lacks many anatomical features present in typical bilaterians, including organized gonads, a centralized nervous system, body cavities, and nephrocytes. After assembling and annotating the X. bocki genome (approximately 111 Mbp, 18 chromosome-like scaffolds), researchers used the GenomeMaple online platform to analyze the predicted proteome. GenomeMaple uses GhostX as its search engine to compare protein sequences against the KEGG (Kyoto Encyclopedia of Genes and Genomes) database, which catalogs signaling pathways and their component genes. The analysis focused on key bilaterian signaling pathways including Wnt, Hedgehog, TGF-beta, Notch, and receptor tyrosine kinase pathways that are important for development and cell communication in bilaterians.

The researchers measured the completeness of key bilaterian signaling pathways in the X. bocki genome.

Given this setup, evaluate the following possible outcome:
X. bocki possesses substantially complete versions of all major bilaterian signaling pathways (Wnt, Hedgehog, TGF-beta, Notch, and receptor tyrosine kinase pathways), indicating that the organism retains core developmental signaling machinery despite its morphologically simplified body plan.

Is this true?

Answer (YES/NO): YES